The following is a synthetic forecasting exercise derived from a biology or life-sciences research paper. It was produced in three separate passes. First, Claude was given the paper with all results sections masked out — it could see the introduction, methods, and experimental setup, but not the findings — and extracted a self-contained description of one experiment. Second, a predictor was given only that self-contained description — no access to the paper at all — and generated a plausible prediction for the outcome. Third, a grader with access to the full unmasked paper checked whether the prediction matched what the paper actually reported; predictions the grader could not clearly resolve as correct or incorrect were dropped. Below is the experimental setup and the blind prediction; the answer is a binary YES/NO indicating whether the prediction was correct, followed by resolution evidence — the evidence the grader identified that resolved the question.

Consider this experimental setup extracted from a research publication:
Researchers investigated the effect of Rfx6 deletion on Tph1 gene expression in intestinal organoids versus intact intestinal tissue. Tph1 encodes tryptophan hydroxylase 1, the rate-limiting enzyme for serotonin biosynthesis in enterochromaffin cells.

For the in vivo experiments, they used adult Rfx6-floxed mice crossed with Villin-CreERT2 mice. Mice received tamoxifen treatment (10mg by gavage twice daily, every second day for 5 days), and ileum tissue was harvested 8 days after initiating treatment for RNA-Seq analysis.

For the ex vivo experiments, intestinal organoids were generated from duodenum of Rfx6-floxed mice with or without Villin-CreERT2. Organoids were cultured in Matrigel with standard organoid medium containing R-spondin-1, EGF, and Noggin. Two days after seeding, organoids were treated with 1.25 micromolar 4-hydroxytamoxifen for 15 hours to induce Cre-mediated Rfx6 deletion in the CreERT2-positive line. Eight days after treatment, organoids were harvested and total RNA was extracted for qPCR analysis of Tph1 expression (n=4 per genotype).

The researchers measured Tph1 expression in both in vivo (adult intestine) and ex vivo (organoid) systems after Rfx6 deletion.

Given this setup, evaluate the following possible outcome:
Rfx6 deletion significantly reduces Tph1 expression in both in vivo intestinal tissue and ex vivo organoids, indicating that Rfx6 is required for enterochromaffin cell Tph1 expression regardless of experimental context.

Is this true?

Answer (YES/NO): NO